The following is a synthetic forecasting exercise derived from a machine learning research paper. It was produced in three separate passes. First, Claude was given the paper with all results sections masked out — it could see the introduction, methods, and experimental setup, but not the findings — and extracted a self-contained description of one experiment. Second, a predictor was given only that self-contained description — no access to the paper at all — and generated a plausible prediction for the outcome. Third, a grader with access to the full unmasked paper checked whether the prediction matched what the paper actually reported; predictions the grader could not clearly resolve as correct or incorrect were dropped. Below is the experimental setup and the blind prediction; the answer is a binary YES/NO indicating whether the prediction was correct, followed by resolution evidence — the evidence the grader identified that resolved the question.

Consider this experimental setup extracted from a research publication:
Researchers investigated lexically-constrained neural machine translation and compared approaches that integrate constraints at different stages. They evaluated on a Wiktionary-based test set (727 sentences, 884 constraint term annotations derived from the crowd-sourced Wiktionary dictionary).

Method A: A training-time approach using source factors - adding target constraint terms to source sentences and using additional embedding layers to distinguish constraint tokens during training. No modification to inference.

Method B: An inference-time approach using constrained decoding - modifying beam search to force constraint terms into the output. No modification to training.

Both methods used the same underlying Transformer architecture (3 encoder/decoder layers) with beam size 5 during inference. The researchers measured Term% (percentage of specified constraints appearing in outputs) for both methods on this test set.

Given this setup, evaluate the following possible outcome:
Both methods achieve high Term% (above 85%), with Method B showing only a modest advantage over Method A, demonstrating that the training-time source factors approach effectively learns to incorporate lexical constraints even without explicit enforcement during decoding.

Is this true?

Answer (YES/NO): YES